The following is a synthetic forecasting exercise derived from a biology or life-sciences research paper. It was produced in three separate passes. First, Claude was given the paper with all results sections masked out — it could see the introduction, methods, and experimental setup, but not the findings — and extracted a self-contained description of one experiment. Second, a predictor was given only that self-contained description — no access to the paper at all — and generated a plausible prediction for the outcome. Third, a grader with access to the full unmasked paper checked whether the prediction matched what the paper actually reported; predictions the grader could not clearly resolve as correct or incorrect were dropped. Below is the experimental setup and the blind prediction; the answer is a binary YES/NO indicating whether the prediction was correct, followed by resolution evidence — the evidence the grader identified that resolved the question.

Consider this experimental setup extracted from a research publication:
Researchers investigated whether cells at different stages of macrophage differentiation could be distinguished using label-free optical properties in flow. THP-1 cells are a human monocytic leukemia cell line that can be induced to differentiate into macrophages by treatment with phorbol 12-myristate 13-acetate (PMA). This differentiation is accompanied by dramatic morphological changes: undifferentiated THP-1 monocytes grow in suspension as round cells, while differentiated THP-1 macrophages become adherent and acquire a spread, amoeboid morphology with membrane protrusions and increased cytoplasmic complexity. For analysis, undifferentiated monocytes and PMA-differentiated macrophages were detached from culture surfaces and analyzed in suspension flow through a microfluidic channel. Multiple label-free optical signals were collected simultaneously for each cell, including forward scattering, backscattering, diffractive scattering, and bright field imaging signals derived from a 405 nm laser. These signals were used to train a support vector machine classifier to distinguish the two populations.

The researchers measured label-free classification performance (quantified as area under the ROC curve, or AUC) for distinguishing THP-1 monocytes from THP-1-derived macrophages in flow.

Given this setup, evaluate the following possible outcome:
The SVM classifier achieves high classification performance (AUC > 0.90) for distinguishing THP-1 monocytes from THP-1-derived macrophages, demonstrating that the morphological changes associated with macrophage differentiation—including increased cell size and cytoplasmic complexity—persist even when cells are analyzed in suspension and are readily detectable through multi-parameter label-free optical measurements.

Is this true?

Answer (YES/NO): YES